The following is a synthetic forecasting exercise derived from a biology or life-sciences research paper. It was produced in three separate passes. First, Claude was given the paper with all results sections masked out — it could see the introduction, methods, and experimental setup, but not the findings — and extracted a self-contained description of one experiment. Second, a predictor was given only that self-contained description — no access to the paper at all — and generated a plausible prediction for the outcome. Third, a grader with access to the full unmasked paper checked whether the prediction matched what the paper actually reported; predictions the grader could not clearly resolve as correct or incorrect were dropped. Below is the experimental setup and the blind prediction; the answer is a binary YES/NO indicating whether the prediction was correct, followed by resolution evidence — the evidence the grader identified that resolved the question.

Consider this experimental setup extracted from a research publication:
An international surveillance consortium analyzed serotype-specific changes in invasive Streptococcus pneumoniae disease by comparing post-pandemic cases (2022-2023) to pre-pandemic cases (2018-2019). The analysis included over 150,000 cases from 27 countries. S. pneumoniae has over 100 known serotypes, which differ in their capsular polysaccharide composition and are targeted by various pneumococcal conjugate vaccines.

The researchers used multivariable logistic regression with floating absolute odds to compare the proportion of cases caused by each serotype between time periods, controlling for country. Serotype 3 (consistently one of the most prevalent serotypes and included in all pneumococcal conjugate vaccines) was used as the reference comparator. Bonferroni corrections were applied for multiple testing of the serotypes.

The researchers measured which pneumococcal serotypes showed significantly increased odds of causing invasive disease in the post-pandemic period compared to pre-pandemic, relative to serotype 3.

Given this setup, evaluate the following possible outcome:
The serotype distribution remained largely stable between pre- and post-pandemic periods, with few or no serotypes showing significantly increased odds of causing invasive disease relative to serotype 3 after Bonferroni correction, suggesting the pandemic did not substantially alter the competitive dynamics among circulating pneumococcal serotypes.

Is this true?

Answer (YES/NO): NO